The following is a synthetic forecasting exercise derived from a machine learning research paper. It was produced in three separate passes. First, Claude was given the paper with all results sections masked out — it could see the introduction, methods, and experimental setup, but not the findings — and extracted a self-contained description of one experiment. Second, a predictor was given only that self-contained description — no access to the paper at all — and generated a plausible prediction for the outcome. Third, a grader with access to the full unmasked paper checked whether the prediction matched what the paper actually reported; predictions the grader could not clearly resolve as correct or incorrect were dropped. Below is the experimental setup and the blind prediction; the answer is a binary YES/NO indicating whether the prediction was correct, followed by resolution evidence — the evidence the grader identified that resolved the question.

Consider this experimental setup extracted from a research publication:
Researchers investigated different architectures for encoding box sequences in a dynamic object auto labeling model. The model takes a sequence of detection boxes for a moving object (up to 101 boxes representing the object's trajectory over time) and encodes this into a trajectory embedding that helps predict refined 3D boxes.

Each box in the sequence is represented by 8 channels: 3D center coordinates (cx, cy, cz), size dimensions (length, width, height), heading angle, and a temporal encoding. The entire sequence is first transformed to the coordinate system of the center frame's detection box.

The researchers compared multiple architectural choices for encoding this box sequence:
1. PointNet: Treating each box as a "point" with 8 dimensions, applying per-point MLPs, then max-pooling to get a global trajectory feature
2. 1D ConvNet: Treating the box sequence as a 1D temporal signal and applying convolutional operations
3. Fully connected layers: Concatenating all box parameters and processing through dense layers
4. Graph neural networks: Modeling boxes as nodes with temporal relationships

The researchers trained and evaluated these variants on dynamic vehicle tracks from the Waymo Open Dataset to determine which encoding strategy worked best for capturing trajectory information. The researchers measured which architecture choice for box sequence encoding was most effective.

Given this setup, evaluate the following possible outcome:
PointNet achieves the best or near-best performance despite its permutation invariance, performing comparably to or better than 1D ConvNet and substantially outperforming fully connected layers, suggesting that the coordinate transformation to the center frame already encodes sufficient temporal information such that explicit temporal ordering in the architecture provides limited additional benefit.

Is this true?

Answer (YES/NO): NO